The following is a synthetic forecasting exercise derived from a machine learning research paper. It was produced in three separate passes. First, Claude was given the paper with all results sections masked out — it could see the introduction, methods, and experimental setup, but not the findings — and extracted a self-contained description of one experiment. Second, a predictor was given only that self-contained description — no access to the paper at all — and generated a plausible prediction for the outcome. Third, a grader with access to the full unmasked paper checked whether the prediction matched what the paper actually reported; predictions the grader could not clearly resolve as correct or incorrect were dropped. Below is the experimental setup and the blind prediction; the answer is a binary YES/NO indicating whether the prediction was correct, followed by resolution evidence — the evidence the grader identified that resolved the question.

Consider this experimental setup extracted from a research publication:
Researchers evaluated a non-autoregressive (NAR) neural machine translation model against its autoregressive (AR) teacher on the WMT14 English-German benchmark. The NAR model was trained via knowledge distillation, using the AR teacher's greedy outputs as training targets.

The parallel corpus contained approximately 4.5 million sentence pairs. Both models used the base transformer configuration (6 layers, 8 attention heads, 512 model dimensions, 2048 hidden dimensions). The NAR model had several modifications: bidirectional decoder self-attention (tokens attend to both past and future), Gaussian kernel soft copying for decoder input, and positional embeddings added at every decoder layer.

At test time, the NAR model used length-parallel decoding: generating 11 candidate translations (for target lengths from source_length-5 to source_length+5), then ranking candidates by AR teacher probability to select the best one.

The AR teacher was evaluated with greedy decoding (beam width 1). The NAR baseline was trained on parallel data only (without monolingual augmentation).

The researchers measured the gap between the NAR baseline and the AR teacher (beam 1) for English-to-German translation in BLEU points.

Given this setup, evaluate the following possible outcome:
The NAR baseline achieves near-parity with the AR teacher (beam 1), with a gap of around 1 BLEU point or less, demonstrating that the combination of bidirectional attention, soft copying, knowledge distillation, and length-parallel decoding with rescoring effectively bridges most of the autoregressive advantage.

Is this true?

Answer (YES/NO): NO